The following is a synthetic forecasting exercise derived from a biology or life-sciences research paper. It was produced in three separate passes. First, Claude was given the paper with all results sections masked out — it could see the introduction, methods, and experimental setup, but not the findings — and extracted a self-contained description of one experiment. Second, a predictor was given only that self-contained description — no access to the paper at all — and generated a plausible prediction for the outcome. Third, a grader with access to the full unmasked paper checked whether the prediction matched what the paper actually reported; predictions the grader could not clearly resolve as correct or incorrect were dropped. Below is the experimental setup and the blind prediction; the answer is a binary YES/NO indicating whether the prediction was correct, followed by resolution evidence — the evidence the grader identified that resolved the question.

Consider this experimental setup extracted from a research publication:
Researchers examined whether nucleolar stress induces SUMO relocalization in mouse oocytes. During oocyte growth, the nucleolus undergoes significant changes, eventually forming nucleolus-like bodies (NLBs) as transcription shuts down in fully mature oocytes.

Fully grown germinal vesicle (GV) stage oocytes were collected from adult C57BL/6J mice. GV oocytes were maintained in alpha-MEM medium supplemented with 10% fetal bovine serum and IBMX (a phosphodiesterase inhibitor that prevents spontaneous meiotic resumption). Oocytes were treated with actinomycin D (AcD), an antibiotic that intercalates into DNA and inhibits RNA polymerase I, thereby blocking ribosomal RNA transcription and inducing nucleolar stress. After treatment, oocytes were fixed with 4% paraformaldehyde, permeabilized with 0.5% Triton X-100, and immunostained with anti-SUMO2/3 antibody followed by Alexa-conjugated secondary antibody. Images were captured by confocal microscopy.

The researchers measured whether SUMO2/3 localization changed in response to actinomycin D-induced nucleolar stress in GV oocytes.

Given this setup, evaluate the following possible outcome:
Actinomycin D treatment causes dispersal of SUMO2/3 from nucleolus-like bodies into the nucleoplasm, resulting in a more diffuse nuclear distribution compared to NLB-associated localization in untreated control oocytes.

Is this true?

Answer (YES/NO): NO